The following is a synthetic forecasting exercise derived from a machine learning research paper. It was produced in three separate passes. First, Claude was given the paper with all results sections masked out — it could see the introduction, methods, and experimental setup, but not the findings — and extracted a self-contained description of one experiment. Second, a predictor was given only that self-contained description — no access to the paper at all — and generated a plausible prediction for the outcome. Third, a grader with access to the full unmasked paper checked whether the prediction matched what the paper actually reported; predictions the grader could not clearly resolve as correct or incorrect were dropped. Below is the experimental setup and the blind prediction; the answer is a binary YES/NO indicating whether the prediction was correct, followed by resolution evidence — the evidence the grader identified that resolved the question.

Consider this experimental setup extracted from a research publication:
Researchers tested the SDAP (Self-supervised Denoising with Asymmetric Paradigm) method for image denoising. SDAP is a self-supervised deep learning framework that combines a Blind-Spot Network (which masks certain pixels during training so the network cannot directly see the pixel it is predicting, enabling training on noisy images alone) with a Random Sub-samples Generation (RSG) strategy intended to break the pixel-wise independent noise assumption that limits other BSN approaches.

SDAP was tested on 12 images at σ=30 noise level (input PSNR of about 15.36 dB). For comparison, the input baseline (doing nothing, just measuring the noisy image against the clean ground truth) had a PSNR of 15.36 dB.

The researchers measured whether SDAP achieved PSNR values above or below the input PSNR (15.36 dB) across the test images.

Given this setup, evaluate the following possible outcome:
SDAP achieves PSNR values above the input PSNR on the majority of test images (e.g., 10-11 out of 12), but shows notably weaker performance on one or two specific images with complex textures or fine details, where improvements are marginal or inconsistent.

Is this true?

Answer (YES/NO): NO